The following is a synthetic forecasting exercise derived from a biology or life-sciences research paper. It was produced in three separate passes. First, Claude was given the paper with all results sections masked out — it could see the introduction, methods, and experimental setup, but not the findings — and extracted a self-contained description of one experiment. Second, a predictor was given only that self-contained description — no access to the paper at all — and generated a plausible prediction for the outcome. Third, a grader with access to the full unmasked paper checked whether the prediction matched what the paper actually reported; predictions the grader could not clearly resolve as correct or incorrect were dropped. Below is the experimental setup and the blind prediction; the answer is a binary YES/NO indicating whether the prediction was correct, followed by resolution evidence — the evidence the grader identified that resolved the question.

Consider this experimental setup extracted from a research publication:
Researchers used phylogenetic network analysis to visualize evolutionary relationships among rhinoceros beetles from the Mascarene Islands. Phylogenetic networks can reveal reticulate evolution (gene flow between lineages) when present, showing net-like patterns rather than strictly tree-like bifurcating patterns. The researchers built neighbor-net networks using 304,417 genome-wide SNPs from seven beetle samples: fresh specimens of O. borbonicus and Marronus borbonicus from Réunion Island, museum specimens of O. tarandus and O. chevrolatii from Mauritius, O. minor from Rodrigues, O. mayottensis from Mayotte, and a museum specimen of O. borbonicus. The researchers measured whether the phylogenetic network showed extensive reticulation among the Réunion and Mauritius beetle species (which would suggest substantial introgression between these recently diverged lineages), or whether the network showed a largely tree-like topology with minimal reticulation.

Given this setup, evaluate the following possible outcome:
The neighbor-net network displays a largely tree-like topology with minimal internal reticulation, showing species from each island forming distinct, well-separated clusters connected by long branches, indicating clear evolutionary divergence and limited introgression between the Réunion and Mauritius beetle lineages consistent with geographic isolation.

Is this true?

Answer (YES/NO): NO